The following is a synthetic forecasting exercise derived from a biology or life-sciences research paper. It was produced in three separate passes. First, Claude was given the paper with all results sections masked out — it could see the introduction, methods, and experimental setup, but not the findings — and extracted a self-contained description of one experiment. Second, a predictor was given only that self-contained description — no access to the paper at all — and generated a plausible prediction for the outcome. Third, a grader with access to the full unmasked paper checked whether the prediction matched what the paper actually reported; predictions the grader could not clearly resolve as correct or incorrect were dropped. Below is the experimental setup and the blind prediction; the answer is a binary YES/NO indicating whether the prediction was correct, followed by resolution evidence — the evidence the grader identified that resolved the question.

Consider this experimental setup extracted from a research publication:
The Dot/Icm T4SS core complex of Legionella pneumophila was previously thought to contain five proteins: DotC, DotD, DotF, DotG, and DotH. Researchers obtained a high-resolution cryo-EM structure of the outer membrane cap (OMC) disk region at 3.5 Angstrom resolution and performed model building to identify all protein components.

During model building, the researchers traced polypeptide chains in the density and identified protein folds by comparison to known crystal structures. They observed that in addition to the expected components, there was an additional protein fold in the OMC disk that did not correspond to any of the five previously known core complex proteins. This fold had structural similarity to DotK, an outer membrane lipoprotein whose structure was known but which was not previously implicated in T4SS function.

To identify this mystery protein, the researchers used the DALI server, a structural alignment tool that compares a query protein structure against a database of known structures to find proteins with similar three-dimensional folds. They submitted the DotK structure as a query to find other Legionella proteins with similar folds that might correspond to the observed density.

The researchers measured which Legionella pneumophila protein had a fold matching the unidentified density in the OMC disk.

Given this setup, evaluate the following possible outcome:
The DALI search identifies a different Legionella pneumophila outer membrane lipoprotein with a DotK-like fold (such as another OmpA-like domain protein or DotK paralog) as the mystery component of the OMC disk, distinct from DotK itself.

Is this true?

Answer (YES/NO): YES